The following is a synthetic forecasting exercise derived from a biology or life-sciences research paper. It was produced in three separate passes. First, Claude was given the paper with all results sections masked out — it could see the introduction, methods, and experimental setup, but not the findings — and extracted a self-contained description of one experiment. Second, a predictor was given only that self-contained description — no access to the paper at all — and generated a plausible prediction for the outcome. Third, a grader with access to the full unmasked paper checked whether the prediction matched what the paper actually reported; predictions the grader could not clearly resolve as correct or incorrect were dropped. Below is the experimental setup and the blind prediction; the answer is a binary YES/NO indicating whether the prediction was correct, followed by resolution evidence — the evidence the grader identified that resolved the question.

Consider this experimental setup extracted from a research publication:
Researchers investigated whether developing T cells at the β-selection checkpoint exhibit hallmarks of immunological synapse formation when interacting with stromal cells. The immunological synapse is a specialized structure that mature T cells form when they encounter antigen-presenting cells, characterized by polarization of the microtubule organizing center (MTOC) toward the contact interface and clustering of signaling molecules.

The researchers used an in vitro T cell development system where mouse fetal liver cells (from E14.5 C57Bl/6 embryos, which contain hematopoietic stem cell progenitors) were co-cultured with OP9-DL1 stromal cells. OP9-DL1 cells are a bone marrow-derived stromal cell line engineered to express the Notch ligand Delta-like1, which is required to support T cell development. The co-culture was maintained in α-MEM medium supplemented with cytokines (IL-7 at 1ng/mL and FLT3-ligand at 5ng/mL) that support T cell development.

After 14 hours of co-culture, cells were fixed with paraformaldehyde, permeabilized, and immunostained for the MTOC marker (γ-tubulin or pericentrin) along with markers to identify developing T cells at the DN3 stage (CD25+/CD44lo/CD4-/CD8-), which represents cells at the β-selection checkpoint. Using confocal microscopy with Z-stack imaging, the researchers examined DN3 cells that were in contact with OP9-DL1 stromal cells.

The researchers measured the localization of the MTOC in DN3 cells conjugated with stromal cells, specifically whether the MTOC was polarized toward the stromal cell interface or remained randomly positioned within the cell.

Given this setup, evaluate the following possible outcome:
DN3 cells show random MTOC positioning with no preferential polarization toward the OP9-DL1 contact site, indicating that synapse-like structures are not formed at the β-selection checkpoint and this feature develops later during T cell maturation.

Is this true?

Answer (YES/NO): NO